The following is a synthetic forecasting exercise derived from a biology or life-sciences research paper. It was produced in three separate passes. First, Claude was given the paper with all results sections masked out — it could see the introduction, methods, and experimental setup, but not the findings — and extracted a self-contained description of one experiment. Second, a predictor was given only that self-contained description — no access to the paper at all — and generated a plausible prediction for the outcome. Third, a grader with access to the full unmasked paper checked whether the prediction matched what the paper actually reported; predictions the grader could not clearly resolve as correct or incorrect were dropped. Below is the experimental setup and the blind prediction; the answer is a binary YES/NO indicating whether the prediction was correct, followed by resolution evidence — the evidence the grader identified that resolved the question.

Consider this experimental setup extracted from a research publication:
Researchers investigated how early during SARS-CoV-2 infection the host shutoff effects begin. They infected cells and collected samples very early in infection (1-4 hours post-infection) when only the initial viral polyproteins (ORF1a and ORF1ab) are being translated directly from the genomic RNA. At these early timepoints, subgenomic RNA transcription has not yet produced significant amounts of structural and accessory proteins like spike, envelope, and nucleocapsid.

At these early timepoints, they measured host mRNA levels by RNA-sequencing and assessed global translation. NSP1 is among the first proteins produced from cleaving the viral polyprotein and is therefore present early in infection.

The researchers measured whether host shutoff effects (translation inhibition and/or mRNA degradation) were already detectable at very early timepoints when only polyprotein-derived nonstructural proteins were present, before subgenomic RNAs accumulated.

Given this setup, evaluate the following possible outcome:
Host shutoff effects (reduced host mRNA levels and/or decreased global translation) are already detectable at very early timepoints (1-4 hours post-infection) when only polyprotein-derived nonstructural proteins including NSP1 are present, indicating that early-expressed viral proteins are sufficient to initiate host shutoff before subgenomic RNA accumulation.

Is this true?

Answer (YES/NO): NO